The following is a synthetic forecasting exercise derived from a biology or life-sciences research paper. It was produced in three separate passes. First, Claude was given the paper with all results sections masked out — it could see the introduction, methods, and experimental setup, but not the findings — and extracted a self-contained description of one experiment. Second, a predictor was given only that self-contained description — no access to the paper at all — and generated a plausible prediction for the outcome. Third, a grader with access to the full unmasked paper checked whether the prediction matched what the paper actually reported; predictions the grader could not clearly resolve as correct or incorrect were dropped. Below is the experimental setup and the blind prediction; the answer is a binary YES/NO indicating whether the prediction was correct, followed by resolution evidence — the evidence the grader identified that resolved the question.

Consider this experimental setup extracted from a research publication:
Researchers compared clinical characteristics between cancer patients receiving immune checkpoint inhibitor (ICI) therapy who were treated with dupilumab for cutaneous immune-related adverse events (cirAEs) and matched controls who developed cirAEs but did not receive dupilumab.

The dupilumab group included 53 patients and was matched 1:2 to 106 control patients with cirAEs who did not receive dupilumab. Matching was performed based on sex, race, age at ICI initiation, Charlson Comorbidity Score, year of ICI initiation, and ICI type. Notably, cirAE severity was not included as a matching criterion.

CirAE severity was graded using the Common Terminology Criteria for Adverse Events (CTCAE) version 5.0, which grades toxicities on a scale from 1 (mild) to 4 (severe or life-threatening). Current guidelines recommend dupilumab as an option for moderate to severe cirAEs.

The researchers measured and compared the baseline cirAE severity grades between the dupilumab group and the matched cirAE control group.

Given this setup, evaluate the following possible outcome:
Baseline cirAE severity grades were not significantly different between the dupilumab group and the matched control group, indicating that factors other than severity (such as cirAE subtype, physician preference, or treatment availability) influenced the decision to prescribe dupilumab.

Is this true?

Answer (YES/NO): NO